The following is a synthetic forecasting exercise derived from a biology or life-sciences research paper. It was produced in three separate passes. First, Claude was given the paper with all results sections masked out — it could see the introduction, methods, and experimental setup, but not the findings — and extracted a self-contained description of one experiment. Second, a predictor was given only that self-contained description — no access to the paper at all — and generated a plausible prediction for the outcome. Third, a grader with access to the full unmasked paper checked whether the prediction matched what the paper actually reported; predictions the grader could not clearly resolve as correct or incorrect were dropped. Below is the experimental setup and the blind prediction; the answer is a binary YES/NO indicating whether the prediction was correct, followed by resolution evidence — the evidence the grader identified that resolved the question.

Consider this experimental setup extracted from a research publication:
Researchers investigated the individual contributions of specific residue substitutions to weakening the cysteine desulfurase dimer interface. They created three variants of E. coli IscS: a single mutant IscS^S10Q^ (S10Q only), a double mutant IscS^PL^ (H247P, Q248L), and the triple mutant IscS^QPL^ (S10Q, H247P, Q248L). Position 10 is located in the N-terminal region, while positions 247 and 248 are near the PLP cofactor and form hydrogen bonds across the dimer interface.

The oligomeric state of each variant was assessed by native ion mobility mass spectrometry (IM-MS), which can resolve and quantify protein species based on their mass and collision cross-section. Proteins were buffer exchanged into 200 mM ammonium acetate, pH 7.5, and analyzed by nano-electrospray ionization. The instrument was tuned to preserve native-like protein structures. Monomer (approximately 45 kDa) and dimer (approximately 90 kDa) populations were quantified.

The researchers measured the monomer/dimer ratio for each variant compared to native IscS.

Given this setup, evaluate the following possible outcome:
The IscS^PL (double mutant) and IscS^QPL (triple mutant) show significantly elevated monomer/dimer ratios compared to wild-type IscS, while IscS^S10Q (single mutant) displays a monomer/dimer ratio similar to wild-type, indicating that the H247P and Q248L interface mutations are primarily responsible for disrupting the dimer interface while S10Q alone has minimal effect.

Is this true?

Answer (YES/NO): NO